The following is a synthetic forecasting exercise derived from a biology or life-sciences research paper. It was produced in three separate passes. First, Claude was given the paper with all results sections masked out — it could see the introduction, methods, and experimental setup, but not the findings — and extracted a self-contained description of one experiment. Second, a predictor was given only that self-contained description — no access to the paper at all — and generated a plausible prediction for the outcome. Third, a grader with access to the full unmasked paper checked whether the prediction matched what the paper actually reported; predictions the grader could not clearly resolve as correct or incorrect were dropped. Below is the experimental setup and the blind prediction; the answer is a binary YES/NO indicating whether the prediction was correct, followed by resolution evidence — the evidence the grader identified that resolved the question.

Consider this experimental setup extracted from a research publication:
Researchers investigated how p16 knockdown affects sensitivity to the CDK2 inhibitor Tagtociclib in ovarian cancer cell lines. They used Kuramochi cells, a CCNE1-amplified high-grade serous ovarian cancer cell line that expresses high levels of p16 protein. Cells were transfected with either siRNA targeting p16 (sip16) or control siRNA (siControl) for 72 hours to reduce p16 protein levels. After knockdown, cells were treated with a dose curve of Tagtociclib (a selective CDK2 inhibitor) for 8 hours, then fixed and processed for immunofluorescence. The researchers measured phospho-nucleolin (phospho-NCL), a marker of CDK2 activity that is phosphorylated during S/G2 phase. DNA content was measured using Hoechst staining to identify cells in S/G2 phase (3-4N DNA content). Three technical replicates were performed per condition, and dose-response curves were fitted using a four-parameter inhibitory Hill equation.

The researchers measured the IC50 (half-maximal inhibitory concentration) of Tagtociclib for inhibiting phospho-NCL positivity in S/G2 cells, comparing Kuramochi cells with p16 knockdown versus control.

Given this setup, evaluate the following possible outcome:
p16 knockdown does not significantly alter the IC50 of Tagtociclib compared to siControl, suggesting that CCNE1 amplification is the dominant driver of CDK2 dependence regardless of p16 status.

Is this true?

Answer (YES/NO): NO